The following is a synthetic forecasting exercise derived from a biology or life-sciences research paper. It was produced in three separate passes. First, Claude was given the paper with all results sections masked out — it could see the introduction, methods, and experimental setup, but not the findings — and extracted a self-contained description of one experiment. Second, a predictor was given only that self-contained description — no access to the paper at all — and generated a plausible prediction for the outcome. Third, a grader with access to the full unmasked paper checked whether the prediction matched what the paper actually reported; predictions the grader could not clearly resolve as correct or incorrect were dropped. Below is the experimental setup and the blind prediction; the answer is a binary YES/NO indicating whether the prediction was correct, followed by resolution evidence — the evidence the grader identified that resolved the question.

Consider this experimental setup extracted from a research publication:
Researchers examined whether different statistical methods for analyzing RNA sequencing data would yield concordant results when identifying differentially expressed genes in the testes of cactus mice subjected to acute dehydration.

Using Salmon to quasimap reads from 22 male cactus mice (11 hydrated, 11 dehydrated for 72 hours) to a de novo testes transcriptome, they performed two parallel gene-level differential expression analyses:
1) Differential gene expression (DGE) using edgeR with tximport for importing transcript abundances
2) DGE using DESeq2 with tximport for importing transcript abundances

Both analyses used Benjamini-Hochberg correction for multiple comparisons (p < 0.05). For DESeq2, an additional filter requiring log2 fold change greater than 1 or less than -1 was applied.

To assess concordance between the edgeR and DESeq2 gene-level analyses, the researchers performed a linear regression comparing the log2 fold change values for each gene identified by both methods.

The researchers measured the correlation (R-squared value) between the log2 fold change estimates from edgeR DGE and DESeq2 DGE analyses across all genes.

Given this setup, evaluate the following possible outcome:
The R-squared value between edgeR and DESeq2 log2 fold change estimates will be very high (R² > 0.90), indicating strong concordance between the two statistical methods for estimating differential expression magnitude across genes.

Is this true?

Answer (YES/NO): NO